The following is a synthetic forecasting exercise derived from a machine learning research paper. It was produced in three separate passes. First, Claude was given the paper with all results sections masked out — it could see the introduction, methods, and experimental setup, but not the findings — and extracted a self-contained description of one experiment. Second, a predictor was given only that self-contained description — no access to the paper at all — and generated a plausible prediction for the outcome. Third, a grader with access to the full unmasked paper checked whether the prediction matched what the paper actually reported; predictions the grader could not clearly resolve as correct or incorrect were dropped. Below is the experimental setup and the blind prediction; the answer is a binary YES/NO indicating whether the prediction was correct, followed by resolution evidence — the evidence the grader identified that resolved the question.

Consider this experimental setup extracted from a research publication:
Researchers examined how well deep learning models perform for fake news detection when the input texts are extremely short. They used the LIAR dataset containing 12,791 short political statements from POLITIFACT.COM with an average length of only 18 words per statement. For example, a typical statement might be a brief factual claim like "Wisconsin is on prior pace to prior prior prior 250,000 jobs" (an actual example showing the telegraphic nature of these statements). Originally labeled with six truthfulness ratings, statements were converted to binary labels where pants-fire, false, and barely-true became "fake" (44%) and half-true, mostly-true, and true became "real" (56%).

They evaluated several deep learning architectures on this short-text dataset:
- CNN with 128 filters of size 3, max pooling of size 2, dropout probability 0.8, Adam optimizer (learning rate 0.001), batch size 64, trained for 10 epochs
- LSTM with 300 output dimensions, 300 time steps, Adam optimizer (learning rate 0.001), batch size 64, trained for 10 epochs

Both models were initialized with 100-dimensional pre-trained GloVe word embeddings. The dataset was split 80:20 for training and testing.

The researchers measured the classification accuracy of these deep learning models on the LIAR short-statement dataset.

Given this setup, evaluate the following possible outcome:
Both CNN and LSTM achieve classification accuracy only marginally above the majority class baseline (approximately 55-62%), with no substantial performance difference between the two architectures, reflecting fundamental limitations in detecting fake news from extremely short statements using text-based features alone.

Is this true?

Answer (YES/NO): NO